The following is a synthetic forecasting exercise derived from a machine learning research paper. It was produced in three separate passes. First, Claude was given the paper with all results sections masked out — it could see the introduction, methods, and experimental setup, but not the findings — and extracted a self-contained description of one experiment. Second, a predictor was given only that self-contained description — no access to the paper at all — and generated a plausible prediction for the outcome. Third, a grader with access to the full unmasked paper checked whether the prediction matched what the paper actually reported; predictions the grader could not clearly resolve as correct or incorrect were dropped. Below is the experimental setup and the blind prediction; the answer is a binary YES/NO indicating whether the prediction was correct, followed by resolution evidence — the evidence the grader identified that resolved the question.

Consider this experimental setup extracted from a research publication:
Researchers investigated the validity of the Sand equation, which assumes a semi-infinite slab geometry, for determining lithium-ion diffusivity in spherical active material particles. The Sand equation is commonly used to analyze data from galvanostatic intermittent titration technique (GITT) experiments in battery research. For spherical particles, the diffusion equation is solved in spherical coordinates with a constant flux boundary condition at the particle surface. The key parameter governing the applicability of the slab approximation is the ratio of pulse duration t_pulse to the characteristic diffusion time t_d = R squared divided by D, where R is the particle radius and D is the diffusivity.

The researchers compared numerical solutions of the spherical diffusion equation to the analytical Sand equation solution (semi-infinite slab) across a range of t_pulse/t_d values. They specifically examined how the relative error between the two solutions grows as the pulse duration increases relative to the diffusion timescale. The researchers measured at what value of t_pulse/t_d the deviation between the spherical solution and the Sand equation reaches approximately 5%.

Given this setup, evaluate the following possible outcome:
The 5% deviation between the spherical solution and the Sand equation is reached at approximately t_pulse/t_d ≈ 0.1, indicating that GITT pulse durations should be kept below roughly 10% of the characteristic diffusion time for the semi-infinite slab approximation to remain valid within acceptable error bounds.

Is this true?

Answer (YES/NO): NO